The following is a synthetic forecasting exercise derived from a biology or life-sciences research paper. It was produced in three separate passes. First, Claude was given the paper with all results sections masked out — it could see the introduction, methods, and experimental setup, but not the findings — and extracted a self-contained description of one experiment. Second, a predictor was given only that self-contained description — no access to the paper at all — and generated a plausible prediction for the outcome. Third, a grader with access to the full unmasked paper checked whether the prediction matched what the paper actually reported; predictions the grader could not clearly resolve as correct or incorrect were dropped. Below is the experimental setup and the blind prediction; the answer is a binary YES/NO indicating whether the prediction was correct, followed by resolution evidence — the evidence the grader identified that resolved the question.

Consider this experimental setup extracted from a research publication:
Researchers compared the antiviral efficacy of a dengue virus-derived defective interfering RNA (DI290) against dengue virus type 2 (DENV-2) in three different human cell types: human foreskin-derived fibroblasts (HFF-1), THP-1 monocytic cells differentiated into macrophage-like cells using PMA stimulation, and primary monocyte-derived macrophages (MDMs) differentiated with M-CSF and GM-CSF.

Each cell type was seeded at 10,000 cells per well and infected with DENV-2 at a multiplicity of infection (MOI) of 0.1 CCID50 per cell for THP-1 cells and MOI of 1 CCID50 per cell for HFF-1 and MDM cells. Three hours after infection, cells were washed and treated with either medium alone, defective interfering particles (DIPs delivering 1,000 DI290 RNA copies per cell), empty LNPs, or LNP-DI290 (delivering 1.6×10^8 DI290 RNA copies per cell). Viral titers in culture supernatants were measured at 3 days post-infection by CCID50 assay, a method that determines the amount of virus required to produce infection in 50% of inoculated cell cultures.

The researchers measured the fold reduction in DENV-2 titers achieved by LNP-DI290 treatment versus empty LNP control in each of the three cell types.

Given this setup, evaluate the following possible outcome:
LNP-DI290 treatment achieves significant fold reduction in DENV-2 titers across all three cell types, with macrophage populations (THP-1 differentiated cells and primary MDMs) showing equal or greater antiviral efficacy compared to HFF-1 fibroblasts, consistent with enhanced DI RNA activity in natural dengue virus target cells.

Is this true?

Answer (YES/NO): NO